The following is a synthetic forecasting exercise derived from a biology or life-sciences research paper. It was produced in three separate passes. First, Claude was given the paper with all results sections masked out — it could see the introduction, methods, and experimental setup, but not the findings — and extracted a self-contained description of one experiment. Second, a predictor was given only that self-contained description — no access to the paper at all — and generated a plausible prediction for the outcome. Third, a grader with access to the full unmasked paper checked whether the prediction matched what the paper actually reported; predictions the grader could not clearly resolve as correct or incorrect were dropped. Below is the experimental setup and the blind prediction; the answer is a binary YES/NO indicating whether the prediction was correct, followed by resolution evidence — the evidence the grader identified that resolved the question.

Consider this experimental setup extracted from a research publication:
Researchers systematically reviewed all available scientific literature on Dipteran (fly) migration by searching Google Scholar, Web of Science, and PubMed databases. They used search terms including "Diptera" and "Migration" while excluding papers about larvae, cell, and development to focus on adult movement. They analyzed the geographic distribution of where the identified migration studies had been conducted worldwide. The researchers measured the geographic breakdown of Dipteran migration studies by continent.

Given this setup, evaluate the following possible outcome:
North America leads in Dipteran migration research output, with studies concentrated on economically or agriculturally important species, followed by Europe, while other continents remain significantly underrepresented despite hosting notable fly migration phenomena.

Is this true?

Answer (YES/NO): NO